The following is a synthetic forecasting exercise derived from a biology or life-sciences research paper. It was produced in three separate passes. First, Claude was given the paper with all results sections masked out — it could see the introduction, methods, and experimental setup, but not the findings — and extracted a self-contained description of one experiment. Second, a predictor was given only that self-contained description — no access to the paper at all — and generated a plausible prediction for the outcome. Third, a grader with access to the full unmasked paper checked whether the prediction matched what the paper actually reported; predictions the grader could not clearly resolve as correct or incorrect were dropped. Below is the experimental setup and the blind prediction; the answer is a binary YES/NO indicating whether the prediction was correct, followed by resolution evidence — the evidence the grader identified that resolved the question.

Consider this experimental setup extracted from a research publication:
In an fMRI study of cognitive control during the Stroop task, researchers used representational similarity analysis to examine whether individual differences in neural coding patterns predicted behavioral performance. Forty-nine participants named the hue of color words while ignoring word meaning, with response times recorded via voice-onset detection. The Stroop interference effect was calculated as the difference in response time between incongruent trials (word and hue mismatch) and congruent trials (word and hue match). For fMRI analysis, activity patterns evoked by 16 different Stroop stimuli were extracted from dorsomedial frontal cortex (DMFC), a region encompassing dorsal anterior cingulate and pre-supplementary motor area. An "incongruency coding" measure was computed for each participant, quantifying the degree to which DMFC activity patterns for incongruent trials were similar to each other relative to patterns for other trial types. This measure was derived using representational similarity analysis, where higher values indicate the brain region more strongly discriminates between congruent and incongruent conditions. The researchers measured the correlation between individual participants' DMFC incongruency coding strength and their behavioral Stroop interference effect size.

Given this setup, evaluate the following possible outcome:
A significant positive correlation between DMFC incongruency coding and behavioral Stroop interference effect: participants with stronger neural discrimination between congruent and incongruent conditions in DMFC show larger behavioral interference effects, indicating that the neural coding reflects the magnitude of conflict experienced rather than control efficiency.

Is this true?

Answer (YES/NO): NO